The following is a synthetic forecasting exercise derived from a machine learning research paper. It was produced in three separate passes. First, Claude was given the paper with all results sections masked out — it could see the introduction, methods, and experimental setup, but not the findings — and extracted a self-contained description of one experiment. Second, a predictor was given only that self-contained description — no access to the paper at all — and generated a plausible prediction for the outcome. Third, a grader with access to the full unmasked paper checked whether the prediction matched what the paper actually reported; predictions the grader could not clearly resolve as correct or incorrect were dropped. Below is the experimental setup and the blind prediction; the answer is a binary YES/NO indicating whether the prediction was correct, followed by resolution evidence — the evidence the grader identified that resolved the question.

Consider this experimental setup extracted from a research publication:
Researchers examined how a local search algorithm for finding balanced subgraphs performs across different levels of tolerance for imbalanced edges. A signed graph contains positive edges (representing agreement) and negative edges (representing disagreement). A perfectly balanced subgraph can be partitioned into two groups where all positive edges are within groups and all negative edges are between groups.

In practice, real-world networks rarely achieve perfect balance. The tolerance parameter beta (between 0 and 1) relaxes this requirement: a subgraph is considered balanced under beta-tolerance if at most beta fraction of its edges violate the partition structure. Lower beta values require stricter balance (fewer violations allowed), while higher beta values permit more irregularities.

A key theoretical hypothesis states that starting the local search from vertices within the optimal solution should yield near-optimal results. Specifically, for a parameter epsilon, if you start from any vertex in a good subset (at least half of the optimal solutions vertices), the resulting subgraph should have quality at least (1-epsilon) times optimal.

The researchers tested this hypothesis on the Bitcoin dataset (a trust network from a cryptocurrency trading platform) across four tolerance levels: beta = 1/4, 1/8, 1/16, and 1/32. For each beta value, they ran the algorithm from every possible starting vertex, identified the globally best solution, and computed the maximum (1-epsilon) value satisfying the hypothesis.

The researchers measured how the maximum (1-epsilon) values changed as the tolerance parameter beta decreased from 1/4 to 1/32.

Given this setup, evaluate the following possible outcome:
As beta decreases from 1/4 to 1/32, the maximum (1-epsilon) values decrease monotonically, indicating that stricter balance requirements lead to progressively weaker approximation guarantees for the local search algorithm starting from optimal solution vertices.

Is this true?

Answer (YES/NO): YES